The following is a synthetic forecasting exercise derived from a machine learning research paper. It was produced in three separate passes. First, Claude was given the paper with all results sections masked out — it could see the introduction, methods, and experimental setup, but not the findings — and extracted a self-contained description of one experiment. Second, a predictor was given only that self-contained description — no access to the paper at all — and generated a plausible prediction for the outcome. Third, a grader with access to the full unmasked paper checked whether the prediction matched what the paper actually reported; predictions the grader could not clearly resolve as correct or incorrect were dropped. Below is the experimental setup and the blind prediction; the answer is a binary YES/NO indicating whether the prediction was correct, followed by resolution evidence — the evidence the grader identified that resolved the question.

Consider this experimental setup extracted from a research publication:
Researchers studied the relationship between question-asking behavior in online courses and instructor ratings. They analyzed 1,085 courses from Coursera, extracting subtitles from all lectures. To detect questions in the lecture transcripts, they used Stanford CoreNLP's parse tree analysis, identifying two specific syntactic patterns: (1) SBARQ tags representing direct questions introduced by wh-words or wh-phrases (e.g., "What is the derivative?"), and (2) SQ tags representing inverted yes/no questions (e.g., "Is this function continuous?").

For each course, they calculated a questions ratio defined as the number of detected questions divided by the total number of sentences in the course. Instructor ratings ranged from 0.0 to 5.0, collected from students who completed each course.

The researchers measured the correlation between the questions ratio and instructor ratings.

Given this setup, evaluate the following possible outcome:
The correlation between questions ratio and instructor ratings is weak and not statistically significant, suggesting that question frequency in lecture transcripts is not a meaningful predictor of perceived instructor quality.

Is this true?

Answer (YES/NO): NO